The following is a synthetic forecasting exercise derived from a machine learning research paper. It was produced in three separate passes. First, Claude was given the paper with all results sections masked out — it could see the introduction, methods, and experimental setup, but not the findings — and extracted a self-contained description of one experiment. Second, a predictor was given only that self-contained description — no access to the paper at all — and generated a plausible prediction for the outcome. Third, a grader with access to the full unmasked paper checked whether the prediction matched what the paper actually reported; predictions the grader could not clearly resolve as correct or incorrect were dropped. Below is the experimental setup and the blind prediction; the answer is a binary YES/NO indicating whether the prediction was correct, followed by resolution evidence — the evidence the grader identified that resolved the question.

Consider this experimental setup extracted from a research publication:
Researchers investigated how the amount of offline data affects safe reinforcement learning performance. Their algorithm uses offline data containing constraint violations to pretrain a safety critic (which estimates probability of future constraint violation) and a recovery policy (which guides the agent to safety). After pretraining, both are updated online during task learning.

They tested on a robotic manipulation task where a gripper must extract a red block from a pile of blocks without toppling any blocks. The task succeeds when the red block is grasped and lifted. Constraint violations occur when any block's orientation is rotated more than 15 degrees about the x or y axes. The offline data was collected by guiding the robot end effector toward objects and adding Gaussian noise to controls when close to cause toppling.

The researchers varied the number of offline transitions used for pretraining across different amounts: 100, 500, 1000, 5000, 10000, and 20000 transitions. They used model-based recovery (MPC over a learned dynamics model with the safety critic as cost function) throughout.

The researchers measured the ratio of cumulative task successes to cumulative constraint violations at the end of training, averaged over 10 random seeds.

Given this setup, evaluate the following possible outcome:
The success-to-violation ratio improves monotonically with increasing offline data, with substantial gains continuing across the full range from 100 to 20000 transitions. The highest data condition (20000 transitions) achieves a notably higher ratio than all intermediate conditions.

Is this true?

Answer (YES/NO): NO